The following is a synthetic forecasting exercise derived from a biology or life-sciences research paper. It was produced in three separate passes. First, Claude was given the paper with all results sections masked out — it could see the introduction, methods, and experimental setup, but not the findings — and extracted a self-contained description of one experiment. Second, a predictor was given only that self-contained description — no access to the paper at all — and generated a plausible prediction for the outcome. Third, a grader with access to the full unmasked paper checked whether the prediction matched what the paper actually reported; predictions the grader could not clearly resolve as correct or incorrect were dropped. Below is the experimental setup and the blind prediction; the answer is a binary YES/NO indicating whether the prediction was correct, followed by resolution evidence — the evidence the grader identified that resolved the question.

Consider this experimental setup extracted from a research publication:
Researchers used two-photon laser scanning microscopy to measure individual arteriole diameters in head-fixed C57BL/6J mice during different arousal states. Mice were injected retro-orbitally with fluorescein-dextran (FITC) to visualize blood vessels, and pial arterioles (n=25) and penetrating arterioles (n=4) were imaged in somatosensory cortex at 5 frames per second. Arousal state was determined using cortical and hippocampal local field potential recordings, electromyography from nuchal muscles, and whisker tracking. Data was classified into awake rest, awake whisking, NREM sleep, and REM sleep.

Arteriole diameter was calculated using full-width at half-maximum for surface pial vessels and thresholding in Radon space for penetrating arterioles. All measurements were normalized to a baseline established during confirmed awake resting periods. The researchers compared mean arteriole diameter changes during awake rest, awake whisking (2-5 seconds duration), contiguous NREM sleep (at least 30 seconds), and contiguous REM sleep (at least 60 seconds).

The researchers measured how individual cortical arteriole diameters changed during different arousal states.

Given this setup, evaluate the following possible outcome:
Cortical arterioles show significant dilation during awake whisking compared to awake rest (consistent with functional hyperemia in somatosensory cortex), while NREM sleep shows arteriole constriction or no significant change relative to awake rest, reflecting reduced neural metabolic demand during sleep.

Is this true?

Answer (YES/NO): NO